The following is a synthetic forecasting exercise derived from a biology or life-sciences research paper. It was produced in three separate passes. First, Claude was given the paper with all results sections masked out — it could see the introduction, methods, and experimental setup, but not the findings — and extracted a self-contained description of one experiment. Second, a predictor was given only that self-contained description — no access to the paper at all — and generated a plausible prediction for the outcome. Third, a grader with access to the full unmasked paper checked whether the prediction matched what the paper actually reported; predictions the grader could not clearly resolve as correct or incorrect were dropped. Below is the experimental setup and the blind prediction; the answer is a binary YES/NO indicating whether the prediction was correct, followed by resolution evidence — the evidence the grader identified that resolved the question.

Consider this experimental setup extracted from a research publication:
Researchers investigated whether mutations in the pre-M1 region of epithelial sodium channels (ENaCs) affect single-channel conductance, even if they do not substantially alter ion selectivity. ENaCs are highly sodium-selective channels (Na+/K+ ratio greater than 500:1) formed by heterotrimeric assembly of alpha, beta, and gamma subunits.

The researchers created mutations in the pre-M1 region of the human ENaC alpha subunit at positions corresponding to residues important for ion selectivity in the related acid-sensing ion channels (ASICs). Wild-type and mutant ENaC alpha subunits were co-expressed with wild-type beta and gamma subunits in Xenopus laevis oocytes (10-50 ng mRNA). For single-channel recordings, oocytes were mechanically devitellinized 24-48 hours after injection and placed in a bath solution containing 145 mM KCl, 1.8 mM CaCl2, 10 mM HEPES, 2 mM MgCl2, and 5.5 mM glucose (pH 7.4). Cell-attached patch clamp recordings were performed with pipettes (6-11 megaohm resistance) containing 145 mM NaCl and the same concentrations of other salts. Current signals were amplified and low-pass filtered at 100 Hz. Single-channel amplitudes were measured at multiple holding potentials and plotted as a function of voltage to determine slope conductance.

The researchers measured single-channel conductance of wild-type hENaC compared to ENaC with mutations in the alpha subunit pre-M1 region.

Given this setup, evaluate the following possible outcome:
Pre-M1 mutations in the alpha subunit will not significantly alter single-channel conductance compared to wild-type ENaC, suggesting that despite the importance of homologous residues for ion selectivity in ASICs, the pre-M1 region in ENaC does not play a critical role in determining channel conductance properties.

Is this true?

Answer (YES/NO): NO